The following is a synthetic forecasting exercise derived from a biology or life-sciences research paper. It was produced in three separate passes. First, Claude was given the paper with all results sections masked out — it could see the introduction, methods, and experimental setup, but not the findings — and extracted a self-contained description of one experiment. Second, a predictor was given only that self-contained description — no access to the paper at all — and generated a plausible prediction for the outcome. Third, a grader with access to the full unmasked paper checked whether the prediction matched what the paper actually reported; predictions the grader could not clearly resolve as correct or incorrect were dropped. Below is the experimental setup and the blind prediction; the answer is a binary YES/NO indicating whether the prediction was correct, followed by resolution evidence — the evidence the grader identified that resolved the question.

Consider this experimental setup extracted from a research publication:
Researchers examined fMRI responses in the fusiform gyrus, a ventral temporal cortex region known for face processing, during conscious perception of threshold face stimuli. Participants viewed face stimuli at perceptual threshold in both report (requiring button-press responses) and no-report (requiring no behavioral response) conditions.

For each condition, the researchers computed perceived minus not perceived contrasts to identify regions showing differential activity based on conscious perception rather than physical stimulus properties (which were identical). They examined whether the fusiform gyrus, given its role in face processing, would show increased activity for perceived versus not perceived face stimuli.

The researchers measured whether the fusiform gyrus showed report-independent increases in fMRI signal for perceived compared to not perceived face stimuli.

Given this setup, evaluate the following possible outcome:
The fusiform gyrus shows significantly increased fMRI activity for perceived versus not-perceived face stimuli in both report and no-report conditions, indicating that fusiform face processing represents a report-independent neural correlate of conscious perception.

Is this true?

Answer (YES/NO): YES